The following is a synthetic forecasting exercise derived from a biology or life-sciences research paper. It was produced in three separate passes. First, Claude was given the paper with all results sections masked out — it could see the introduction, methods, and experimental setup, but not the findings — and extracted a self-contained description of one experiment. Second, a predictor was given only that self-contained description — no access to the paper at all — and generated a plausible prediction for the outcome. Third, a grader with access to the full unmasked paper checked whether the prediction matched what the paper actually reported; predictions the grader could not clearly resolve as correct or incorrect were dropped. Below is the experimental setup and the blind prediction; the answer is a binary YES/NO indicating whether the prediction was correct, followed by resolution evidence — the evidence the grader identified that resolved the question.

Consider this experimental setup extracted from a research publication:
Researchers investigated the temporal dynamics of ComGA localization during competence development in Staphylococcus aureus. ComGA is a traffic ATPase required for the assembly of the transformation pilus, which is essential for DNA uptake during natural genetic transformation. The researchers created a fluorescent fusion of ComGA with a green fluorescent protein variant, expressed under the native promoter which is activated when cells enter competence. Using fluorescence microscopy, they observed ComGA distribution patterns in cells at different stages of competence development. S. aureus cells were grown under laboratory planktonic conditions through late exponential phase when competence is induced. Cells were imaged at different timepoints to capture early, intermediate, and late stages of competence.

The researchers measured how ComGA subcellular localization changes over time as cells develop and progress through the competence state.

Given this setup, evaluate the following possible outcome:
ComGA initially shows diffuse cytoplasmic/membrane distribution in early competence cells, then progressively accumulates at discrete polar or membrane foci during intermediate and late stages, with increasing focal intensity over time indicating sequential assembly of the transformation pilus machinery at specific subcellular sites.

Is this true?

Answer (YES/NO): NO